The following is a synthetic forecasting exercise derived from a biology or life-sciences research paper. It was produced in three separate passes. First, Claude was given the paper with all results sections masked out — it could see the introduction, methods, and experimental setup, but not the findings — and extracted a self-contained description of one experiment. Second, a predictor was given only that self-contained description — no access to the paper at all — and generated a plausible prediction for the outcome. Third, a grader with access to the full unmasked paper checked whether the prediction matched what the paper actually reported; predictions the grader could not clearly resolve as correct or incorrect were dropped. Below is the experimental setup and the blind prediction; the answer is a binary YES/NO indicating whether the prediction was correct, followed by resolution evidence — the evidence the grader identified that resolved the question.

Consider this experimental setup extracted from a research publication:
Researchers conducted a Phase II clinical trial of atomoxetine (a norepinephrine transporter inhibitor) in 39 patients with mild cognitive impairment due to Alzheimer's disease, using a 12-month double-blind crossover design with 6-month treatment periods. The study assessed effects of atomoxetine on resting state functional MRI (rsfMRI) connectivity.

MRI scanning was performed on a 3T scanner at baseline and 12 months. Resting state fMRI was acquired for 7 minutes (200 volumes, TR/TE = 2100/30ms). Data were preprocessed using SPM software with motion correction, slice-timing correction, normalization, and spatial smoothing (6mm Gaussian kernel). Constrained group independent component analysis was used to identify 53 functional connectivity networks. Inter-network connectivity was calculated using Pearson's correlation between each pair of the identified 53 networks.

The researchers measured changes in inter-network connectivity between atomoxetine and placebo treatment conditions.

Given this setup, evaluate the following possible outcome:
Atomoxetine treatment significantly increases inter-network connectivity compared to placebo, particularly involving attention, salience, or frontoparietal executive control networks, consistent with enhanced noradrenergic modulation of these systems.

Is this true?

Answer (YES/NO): NO